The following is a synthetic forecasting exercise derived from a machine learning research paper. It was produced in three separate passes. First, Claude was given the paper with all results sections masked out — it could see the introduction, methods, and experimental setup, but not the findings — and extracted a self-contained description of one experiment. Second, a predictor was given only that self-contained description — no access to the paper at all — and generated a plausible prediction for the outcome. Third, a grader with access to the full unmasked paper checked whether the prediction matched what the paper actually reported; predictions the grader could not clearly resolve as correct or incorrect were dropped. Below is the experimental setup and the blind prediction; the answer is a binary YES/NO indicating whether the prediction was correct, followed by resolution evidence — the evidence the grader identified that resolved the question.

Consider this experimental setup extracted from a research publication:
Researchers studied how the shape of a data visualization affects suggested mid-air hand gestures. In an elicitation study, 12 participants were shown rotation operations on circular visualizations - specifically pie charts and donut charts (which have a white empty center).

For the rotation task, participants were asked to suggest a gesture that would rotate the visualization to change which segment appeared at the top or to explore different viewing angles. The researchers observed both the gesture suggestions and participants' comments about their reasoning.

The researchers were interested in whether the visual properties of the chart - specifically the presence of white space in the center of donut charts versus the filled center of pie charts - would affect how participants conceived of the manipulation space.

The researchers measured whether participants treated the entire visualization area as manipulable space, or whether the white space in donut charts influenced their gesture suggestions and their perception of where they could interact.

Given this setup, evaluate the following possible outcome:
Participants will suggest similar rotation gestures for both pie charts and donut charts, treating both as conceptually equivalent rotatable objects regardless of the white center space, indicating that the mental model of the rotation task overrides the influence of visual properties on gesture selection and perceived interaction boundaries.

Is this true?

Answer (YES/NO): NO